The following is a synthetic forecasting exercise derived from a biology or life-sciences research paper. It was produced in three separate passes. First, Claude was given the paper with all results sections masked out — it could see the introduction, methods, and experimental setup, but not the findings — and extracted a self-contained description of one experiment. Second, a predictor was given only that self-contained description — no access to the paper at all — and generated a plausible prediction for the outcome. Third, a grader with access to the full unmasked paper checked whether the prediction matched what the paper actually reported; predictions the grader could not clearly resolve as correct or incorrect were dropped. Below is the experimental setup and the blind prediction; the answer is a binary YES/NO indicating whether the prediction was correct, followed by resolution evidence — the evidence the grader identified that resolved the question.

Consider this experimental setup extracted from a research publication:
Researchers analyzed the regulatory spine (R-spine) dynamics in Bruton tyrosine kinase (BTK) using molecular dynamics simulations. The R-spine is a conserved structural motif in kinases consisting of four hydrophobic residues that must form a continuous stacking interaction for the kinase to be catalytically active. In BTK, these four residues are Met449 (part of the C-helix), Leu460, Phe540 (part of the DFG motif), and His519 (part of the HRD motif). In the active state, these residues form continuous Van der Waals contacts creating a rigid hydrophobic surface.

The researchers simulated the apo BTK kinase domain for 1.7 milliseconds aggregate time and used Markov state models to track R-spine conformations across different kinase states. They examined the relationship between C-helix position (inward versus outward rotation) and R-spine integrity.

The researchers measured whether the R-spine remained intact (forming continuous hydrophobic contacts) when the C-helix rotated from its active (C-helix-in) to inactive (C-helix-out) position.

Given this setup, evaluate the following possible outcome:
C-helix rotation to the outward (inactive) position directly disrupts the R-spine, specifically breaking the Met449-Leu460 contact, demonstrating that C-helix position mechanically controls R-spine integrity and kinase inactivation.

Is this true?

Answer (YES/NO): YES